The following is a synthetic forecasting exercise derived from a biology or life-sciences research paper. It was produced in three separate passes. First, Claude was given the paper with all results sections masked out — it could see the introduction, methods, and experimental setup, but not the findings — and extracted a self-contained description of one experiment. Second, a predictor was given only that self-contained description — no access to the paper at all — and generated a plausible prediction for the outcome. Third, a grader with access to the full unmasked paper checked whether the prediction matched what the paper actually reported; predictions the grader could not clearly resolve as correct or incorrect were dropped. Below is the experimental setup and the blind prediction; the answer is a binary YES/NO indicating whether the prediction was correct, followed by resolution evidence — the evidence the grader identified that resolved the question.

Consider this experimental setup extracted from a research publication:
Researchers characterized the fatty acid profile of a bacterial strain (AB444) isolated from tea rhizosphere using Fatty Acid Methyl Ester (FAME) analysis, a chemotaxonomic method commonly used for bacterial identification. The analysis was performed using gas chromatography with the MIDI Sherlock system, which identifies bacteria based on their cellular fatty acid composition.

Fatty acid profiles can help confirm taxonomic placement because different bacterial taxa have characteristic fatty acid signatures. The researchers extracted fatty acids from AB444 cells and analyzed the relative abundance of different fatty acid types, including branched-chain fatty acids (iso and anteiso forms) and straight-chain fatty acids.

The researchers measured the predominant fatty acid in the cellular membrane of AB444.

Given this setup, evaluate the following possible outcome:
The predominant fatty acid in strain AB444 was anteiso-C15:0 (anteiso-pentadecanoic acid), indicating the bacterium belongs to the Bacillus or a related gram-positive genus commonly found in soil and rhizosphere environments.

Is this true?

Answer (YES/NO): NO